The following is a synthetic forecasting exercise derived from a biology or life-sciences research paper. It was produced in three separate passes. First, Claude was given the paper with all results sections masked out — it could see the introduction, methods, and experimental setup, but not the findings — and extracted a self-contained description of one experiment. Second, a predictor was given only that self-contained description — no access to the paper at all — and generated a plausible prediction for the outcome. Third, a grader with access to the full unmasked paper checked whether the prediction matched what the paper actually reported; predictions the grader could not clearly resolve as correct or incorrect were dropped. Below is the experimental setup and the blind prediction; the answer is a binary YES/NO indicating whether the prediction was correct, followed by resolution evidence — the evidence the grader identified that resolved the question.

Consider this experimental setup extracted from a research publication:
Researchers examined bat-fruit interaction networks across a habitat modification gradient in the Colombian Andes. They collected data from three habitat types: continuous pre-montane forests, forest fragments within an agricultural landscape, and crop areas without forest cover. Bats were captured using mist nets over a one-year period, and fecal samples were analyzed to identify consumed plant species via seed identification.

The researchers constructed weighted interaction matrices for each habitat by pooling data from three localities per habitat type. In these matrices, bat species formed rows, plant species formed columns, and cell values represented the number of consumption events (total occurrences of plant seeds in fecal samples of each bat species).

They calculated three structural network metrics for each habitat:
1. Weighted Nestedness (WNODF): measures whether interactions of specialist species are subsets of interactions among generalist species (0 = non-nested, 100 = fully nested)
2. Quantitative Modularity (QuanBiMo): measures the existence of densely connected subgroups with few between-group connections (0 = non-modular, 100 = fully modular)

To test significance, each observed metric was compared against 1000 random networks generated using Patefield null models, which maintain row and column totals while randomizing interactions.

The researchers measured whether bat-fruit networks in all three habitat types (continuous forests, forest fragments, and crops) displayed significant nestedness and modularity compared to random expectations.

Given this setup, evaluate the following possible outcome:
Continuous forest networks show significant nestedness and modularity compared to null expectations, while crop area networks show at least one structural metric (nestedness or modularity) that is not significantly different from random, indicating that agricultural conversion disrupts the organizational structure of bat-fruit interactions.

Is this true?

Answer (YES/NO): NO